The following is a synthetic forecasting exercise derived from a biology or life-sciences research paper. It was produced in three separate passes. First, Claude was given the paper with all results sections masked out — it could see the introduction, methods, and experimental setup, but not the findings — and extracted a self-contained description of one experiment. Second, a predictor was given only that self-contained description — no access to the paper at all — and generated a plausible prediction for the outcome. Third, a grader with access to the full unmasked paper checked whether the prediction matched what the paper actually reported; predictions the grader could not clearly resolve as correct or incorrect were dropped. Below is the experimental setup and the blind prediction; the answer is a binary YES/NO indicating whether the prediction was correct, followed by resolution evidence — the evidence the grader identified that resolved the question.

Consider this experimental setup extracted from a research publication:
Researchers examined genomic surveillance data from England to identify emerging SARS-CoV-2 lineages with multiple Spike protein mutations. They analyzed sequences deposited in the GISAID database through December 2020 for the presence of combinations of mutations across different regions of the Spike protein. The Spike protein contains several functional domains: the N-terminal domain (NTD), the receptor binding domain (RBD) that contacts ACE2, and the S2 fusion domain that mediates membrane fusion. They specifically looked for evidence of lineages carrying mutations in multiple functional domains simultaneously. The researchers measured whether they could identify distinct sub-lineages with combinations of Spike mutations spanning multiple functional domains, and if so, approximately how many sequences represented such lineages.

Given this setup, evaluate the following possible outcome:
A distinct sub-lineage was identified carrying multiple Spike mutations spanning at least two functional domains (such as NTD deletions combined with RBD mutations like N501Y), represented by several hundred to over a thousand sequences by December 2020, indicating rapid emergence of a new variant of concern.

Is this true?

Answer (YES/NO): YES